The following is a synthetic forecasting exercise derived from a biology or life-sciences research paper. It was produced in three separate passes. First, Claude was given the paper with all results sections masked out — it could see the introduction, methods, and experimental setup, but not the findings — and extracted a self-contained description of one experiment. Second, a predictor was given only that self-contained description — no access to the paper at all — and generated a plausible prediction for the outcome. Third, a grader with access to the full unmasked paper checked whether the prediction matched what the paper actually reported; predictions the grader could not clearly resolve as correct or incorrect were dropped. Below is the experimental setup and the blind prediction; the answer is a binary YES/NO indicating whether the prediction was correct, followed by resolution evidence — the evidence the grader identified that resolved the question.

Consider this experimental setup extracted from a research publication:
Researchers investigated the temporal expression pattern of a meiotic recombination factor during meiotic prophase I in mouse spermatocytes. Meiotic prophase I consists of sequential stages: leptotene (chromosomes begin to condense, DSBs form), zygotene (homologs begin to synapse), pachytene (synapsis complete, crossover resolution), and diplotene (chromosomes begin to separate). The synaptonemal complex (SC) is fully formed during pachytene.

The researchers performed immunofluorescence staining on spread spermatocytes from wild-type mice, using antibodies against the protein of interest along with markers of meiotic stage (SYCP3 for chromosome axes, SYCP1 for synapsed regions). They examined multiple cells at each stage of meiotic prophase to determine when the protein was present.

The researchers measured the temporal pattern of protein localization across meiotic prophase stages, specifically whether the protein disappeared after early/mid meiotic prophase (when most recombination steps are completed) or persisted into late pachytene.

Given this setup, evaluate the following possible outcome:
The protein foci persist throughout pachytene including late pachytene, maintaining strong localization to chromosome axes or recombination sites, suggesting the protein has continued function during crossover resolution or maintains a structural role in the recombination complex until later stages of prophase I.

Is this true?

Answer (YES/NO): NO